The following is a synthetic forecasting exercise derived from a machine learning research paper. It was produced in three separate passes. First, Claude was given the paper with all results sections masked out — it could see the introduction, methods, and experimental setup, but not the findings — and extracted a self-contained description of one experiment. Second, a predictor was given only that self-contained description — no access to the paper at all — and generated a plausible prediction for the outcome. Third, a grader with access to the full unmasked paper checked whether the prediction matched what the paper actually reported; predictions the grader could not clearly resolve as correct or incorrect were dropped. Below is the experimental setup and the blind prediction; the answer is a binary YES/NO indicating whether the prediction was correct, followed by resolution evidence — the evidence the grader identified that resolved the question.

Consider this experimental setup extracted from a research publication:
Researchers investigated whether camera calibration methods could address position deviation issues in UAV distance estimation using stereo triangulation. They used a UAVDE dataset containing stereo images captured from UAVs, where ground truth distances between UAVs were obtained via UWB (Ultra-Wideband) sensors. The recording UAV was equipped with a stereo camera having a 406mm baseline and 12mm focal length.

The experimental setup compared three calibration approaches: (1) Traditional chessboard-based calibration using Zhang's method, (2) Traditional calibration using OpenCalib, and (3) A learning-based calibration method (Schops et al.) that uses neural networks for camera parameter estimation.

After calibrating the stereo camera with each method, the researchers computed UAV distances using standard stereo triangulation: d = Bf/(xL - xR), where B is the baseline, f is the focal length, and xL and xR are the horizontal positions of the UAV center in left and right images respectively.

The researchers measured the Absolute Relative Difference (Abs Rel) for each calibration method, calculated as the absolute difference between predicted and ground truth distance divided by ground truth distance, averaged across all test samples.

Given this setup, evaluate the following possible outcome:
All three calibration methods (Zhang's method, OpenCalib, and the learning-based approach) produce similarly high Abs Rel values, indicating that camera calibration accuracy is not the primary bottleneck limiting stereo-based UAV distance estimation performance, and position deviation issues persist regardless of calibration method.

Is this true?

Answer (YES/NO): YES